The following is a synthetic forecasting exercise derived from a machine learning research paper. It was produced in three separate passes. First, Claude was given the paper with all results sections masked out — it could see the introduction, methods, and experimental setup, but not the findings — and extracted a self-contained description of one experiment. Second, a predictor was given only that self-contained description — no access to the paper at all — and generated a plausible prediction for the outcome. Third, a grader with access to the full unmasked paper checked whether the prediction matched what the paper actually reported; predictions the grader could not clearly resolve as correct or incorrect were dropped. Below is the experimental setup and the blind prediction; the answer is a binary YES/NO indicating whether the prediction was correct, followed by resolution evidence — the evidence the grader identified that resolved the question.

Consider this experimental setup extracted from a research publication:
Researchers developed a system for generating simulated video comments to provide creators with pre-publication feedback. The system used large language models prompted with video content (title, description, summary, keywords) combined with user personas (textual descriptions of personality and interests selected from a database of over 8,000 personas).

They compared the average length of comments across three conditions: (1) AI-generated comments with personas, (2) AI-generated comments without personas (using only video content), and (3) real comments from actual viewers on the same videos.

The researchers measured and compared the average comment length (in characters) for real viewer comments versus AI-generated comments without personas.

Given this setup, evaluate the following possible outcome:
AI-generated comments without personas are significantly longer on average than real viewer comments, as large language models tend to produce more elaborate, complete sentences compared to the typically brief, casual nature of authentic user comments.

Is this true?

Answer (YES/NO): NO